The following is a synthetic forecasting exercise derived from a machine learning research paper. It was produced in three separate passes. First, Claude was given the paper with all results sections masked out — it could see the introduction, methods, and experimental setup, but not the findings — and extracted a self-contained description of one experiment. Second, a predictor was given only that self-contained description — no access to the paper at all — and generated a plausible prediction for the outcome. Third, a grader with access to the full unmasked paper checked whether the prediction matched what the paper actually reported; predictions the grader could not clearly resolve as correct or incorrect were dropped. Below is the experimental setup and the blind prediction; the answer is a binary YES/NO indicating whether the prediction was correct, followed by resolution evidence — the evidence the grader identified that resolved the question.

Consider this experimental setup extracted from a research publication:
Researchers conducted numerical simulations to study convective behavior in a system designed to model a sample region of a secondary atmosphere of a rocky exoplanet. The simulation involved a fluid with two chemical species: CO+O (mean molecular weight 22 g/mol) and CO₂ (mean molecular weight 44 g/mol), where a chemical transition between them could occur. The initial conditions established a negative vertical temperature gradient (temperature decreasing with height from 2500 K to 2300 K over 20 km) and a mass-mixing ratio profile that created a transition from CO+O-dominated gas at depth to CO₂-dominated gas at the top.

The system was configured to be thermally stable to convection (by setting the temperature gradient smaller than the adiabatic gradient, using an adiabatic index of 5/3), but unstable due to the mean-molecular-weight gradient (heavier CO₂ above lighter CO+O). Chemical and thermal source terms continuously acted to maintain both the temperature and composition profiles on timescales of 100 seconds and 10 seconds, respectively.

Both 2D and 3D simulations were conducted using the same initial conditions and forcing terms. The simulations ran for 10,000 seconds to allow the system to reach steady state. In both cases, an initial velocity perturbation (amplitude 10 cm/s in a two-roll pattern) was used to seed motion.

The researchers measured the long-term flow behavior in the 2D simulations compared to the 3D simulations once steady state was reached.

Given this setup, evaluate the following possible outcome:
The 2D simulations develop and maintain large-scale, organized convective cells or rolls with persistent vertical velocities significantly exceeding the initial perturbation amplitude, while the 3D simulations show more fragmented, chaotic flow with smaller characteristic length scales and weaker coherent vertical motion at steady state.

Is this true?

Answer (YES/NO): NO